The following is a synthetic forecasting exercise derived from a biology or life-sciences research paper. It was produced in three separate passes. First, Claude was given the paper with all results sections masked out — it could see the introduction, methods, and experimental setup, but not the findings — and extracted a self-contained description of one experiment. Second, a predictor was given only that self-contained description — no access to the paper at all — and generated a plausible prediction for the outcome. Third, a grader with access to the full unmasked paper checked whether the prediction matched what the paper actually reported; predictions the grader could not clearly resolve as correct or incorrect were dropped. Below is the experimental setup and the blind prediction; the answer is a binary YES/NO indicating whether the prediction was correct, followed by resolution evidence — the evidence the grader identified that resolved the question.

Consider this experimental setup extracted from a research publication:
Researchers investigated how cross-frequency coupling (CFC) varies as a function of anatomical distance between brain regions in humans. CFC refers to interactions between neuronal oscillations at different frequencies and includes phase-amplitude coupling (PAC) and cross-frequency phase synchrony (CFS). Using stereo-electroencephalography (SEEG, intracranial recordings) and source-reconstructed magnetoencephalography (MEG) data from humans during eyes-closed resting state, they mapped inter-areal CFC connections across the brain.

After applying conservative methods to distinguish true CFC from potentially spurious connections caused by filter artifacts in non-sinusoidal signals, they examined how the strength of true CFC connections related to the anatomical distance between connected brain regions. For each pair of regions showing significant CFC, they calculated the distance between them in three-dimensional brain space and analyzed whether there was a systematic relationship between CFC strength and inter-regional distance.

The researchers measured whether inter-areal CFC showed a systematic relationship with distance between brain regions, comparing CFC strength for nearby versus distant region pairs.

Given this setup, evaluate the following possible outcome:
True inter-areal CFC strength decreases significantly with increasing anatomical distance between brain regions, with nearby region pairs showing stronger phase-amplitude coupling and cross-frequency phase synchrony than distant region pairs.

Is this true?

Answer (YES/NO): YES